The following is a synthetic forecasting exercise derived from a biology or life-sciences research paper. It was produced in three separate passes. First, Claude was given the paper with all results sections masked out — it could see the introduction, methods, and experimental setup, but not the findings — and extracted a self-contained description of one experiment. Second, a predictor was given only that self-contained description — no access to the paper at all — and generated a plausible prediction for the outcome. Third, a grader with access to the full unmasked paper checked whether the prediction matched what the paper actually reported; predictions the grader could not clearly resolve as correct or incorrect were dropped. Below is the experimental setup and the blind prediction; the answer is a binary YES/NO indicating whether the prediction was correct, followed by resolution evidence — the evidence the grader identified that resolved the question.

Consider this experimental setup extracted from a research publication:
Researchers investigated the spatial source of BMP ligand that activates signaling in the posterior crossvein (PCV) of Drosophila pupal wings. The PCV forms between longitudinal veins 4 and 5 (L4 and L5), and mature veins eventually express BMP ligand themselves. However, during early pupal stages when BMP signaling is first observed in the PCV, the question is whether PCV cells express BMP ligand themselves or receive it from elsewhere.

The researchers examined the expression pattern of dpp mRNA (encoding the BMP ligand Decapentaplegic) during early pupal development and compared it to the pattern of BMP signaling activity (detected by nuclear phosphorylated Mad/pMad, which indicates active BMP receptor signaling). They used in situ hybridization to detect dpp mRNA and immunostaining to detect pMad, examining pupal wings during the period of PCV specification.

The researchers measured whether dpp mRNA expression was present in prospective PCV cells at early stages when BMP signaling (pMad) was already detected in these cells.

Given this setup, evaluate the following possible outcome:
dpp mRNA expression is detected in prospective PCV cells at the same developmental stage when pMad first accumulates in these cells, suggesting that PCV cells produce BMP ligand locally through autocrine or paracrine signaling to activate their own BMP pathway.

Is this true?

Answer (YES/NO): NO